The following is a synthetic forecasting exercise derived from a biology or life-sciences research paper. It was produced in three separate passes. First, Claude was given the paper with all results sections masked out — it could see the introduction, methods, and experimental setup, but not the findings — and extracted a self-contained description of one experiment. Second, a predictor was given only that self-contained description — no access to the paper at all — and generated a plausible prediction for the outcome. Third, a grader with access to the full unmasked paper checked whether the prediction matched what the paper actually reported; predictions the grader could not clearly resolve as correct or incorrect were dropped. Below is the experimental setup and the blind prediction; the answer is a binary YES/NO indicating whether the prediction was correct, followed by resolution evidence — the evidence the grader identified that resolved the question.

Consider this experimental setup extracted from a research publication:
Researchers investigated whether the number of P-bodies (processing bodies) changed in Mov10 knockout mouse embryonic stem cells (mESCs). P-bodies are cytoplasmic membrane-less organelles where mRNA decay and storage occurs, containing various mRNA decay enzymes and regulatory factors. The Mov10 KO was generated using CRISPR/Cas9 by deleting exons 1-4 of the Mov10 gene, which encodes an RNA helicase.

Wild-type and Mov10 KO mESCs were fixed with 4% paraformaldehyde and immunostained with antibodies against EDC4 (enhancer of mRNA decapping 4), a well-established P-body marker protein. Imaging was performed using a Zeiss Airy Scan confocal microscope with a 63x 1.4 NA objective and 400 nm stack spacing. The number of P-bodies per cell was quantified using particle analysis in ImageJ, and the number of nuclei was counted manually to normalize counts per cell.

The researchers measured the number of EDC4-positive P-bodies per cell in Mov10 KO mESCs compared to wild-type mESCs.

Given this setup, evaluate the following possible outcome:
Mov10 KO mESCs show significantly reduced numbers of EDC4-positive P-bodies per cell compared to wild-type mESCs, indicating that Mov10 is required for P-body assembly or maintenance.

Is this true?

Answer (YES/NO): YES